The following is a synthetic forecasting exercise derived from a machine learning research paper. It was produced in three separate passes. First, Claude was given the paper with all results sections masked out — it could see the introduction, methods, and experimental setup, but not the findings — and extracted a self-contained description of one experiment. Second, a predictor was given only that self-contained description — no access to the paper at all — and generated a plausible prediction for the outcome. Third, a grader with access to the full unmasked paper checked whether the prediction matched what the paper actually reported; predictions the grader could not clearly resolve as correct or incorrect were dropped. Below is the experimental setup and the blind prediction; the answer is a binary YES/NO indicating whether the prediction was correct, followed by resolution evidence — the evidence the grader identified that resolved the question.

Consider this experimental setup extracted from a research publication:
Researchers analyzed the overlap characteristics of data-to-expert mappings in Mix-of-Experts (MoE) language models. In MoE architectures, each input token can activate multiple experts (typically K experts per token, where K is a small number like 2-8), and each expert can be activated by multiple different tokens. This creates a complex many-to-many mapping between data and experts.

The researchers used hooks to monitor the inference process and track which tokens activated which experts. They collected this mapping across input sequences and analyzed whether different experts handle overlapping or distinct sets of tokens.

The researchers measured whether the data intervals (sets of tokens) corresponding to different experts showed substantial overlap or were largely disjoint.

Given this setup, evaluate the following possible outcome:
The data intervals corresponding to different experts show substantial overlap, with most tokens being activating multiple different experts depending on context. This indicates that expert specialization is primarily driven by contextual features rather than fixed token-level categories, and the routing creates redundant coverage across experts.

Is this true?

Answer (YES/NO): NO